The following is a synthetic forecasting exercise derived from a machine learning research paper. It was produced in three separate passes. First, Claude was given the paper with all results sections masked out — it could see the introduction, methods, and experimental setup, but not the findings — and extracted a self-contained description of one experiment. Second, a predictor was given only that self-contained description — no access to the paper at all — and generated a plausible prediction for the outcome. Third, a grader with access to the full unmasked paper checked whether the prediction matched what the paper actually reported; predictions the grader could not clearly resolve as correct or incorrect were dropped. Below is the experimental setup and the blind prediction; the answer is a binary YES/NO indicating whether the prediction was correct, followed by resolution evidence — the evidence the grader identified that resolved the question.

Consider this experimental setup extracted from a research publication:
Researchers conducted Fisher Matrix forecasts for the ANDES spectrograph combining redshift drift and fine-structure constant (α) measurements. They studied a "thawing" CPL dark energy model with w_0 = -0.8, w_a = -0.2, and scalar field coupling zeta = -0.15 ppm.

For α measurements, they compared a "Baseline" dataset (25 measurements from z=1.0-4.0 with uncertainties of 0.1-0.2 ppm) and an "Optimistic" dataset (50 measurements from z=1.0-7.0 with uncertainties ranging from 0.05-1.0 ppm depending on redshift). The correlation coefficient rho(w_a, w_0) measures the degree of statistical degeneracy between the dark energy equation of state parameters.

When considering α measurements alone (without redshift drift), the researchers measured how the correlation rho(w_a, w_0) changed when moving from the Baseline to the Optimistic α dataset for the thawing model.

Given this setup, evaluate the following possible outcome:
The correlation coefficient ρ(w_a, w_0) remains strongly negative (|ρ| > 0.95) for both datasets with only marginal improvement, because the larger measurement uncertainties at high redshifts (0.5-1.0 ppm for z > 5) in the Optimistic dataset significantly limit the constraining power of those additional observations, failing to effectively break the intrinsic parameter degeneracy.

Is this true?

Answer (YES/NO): NO